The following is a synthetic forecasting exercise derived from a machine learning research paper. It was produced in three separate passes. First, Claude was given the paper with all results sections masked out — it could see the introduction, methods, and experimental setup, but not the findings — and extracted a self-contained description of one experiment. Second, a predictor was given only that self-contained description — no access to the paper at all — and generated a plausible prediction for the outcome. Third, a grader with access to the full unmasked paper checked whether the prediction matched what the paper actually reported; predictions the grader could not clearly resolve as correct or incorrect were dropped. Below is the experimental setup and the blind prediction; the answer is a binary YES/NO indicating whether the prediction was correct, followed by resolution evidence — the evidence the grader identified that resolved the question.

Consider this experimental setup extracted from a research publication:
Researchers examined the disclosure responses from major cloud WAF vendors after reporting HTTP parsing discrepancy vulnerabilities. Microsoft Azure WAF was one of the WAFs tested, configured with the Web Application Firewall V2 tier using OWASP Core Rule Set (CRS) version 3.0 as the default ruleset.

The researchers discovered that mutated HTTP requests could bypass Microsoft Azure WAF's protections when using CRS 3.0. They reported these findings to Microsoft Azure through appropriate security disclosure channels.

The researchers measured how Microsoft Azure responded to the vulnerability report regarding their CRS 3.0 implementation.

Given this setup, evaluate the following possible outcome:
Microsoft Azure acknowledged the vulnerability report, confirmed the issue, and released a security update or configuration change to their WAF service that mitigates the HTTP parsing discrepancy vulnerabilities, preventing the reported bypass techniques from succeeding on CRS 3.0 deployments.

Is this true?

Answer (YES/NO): NO